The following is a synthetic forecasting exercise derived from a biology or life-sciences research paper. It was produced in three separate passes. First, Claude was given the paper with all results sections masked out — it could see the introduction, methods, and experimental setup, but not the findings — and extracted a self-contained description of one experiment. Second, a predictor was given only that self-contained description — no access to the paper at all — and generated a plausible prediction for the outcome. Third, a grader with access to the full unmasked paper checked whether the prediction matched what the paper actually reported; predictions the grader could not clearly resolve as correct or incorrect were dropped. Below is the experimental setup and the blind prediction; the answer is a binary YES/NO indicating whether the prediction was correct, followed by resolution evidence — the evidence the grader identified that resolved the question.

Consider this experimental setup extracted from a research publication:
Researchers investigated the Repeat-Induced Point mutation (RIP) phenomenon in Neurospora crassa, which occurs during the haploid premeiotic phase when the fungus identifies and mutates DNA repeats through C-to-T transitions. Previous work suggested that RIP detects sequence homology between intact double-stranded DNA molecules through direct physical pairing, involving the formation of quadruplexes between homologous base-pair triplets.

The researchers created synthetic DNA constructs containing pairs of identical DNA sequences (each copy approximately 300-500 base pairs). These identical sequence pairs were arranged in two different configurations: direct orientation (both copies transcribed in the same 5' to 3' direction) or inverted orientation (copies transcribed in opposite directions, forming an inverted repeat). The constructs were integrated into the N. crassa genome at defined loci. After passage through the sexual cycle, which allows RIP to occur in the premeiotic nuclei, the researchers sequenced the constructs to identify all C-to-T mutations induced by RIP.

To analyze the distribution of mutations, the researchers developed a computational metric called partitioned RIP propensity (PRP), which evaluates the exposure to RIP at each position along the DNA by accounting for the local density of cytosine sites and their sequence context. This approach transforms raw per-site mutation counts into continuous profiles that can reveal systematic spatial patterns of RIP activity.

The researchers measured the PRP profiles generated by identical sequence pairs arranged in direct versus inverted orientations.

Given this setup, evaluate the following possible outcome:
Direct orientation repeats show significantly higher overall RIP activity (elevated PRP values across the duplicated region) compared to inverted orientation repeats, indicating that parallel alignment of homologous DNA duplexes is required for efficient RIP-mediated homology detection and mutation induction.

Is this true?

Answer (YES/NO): NO